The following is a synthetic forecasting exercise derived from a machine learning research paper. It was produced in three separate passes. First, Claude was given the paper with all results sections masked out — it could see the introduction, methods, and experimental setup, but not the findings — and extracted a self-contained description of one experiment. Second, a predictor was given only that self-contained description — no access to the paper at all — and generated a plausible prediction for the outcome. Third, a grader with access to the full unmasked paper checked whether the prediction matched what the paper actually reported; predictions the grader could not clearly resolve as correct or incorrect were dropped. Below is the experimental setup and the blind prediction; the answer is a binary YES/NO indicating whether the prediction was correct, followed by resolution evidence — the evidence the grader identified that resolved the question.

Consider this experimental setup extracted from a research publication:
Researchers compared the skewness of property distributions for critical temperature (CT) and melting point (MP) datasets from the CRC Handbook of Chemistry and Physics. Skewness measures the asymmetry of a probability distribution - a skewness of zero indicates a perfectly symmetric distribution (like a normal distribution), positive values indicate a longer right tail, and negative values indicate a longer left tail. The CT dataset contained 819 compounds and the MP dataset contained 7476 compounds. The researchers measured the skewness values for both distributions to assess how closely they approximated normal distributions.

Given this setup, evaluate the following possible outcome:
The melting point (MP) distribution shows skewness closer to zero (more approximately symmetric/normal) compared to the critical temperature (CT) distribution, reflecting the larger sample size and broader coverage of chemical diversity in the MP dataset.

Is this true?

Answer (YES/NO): NO